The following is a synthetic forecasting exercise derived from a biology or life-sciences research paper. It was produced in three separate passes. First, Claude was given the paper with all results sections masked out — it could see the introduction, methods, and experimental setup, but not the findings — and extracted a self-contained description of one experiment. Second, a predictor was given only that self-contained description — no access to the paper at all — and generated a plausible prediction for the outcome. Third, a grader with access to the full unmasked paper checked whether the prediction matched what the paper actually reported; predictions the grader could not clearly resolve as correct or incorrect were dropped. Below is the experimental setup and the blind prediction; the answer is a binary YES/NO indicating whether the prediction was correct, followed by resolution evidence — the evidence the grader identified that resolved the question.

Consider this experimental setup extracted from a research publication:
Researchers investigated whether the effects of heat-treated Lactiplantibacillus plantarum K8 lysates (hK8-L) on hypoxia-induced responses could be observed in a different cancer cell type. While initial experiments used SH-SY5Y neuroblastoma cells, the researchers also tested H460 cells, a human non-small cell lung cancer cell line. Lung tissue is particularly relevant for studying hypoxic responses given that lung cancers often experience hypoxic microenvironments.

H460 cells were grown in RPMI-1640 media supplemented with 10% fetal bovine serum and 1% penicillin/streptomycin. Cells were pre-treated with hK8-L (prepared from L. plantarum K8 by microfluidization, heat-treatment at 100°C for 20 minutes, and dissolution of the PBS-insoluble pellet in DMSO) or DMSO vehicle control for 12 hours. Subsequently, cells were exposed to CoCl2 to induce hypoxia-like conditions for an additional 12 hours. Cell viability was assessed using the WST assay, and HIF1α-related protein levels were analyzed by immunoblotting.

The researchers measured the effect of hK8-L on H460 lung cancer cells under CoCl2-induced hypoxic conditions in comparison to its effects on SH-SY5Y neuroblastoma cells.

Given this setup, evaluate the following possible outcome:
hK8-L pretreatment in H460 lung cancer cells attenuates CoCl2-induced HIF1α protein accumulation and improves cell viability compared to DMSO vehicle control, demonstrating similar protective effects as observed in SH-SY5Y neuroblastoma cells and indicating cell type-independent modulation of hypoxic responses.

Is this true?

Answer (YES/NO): NO